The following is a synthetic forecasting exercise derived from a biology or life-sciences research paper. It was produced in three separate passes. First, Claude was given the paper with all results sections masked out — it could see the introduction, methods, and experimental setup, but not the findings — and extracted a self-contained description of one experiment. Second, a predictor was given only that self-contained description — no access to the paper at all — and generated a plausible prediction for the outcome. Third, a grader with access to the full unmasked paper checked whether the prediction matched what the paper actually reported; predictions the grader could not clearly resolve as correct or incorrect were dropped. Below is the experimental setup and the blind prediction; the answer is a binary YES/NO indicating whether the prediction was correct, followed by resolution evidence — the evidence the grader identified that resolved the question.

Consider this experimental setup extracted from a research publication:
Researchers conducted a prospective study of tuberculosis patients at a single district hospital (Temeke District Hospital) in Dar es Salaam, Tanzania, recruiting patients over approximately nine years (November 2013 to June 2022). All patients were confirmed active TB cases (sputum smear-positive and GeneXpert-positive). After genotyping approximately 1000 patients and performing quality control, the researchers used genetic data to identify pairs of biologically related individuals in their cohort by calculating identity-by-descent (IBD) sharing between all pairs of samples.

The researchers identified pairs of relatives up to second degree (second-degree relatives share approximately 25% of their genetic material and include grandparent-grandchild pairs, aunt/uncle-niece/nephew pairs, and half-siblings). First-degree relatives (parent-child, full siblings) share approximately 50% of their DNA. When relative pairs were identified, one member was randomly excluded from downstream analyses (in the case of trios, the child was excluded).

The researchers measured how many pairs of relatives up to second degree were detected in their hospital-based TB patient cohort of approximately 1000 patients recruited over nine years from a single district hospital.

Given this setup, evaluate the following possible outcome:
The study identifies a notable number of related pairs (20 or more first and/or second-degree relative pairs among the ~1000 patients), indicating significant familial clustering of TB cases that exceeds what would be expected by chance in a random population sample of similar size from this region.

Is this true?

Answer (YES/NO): NO